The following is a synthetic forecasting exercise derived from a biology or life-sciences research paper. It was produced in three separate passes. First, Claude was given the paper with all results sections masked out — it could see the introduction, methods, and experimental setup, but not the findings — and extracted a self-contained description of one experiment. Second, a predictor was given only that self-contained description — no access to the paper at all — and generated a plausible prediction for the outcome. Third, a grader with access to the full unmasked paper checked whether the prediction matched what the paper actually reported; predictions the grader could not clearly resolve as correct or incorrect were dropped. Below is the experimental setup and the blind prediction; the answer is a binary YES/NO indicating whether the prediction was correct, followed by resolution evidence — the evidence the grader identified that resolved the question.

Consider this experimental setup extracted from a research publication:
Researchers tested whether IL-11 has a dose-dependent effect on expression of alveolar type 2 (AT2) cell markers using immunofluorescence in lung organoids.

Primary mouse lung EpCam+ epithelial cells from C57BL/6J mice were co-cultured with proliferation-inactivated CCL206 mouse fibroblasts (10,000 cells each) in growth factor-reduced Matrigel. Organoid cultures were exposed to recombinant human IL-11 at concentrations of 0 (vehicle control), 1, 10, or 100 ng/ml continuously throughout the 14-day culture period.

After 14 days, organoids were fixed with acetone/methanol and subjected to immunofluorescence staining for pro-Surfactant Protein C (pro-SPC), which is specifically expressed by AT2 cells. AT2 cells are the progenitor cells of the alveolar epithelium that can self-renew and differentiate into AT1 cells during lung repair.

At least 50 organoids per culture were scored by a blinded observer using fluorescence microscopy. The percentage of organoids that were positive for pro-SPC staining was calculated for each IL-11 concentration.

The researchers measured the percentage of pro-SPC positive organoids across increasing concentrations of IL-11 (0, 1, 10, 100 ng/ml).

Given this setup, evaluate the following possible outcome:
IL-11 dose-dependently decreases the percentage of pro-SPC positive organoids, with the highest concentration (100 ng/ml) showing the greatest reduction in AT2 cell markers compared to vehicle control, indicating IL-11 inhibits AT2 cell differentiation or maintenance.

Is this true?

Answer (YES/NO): NO